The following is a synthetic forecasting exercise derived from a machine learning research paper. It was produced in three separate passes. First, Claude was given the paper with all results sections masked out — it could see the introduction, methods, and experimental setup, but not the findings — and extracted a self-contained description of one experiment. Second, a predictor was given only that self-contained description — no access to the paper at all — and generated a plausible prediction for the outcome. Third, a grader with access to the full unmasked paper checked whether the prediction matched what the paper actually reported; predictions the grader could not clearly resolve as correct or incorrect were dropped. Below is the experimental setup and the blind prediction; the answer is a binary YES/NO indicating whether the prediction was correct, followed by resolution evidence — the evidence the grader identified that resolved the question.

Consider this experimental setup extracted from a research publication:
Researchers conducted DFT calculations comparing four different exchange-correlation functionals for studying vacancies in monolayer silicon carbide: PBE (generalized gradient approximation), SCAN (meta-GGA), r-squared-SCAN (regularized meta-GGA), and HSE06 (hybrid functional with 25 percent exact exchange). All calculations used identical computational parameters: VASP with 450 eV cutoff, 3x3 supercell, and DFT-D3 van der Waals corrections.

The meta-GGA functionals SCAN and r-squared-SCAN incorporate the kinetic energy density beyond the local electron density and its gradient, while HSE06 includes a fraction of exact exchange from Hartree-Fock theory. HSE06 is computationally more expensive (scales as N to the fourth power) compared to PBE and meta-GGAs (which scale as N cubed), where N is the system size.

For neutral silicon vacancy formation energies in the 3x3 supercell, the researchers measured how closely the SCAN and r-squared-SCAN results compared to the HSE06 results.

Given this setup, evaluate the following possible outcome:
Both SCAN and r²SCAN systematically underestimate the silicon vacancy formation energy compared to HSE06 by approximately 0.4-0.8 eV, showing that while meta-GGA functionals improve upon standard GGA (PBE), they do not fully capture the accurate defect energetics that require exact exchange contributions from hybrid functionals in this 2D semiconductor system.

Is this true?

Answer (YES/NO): NO